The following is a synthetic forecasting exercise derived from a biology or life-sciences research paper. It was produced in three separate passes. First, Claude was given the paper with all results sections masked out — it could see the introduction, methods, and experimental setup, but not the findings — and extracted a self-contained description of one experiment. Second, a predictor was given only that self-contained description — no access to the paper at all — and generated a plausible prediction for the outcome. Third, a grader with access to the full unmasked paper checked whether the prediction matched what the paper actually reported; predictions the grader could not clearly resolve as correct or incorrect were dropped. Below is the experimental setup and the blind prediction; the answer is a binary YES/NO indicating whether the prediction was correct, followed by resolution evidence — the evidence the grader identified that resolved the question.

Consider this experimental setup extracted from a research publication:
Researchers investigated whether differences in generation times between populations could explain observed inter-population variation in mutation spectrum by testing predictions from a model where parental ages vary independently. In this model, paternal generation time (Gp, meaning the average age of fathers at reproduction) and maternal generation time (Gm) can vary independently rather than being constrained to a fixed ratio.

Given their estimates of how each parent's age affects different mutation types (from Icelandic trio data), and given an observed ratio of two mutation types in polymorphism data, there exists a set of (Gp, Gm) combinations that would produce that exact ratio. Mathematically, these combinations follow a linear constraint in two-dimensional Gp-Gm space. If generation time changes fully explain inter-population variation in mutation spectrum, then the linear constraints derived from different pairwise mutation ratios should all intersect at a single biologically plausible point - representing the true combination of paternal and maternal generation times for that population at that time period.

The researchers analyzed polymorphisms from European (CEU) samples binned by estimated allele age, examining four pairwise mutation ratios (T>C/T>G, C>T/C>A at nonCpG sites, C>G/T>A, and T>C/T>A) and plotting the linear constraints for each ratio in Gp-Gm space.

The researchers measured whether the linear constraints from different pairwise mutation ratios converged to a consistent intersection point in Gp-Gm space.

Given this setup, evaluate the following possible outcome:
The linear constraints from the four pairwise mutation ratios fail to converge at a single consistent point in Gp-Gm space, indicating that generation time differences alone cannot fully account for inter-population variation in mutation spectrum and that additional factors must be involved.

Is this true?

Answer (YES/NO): YES